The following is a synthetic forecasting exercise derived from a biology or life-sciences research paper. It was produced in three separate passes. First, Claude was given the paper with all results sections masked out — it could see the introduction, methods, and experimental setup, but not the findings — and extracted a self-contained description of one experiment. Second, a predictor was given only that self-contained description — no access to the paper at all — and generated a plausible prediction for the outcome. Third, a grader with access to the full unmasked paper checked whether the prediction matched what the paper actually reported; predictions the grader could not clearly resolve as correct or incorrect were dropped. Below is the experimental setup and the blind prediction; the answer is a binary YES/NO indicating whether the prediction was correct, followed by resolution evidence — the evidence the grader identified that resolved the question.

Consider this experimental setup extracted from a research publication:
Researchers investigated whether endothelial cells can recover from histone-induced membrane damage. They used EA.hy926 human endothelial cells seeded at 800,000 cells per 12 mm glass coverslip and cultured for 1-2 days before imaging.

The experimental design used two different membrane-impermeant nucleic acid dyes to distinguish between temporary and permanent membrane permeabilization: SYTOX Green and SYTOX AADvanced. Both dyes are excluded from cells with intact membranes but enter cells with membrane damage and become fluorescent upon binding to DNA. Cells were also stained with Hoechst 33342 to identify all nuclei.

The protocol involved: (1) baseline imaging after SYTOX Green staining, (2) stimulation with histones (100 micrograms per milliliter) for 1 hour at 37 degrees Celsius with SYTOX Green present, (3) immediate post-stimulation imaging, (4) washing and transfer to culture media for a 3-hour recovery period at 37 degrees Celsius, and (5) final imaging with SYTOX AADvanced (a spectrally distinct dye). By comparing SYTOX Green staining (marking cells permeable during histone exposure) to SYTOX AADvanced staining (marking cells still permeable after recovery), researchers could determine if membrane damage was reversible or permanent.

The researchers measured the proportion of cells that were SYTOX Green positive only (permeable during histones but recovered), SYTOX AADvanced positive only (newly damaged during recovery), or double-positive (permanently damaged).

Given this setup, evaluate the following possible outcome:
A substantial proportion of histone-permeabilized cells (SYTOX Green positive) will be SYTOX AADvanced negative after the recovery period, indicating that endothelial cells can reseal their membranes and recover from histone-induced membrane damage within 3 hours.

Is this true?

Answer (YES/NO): YES